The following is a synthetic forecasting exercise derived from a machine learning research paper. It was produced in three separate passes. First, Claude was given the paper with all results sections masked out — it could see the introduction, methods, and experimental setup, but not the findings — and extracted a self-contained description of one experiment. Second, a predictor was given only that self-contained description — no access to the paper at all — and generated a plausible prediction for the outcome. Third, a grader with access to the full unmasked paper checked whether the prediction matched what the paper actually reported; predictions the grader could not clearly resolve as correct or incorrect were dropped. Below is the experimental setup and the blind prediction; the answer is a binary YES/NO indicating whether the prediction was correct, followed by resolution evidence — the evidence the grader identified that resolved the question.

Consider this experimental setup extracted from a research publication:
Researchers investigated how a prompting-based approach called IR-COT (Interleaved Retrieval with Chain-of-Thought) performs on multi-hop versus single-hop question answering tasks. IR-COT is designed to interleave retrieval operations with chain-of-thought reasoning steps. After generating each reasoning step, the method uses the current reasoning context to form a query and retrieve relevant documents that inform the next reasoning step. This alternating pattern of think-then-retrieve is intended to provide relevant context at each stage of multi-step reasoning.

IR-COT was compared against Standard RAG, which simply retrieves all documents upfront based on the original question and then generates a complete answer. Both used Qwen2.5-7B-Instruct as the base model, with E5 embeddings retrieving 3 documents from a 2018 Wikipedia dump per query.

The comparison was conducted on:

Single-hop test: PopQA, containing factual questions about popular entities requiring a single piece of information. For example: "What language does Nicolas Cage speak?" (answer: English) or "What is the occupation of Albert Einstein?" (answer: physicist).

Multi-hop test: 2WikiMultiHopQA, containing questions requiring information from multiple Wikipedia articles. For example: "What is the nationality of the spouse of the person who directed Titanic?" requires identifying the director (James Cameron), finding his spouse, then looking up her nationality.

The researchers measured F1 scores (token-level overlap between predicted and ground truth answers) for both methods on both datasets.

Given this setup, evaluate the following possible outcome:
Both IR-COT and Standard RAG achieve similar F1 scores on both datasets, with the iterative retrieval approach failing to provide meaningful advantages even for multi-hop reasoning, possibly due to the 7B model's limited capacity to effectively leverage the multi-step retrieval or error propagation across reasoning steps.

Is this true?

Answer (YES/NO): NO